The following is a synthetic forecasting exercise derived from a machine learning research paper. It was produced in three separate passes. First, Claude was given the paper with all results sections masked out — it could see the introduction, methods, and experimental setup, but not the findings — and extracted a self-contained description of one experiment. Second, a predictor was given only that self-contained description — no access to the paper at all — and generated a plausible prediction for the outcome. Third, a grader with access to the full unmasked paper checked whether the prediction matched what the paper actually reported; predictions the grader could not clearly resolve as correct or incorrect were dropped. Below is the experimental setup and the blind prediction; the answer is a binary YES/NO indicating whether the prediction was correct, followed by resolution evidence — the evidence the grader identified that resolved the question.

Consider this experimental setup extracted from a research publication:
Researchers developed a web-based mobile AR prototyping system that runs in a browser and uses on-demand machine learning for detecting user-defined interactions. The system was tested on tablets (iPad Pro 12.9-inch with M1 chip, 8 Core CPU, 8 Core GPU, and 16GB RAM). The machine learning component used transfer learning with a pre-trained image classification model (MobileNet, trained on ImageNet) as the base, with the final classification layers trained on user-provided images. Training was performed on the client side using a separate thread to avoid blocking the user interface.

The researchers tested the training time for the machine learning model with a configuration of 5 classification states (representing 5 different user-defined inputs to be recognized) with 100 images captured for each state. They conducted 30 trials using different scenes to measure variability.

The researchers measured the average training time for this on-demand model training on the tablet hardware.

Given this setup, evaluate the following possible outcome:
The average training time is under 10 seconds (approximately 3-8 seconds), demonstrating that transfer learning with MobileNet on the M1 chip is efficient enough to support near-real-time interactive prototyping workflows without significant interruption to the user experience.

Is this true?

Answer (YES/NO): NO